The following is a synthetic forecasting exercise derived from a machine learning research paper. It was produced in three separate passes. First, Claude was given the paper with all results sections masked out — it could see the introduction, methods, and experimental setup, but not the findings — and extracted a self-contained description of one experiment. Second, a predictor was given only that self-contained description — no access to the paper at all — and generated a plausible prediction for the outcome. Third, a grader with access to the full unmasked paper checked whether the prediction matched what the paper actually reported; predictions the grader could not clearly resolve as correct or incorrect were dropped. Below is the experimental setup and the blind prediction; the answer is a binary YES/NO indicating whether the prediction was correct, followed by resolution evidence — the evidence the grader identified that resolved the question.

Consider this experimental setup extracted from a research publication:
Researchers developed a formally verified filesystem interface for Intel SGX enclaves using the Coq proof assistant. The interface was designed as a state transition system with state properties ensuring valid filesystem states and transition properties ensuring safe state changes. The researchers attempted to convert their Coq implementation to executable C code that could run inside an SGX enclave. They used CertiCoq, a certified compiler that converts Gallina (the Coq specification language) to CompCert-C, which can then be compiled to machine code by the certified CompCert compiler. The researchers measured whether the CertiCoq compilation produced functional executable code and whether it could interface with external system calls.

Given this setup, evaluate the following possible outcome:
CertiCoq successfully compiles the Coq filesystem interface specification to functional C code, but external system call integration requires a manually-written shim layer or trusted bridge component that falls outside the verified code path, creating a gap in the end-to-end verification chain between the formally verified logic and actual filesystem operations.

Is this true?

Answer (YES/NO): NO